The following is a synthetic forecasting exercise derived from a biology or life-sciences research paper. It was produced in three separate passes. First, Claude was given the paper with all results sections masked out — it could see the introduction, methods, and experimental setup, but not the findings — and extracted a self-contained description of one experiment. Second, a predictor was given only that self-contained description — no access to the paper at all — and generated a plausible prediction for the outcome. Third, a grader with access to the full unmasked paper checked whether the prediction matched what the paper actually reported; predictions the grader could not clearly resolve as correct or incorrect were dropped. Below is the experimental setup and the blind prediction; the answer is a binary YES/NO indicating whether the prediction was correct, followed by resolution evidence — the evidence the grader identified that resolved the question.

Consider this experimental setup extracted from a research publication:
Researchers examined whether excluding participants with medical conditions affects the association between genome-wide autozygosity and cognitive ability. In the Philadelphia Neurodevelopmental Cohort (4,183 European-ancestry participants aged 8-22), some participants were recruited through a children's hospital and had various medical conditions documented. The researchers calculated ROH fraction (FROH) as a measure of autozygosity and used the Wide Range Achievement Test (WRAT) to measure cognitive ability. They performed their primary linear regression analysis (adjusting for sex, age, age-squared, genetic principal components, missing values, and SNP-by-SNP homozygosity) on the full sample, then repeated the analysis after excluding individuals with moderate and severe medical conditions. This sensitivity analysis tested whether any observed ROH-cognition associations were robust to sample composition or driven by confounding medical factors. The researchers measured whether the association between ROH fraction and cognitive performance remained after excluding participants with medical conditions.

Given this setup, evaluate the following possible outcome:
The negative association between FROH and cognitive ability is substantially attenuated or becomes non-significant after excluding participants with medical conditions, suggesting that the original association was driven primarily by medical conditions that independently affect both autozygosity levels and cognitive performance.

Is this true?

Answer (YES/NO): NO